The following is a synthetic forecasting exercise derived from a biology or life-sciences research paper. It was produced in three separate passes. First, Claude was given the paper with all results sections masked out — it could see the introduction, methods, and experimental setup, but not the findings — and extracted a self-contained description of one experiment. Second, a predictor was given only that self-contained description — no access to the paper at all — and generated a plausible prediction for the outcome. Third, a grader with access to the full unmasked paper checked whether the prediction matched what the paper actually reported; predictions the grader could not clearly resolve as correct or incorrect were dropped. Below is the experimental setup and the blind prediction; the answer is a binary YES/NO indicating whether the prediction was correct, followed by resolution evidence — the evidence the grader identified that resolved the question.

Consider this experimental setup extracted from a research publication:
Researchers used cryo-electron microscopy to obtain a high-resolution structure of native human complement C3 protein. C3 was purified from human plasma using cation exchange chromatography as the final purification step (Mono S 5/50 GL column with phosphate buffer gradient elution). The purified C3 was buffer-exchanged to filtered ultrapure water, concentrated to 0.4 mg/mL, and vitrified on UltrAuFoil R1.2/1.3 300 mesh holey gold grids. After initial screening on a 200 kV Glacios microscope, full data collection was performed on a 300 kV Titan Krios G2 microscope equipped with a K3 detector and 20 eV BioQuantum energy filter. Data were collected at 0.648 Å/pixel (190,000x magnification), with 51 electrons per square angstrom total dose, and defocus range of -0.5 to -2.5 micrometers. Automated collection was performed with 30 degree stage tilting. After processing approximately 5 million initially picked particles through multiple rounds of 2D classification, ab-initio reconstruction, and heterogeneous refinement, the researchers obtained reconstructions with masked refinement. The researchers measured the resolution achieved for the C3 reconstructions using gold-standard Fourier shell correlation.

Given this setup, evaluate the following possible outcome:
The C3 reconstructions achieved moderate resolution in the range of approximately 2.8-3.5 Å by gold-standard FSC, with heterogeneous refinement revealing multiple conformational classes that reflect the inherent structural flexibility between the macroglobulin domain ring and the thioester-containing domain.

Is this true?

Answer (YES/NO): NO